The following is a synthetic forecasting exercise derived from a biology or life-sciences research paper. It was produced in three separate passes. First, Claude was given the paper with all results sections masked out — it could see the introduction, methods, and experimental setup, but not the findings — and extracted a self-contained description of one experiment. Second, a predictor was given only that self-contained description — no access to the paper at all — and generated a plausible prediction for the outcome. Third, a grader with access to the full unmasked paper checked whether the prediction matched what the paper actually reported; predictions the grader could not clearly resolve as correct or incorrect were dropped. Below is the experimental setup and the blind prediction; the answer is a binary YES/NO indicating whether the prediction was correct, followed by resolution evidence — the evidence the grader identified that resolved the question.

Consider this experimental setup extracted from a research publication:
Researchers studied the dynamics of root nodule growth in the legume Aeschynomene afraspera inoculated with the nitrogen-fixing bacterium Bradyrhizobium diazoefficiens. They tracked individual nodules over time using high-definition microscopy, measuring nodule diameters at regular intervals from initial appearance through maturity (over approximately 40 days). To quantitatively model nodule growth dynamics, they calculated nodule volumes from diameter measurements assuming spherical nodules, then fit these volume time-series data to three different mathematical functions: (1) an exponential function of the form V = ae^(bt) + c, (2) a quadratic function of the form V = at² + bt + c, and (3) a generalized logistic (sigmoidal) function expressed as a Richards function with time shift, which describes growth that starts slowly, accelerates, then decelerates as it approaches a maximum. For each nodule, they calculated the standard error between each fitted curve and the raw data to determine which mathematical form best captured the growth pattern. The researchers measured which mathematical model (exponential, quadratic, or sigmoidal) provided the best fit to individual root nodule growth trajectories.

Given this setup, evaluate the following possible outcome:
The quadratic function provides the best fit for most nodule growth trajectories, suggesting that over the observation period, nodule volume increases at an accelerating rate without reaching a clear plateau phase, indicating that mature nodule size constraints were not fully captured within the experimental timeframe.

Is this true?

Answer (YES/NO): NO